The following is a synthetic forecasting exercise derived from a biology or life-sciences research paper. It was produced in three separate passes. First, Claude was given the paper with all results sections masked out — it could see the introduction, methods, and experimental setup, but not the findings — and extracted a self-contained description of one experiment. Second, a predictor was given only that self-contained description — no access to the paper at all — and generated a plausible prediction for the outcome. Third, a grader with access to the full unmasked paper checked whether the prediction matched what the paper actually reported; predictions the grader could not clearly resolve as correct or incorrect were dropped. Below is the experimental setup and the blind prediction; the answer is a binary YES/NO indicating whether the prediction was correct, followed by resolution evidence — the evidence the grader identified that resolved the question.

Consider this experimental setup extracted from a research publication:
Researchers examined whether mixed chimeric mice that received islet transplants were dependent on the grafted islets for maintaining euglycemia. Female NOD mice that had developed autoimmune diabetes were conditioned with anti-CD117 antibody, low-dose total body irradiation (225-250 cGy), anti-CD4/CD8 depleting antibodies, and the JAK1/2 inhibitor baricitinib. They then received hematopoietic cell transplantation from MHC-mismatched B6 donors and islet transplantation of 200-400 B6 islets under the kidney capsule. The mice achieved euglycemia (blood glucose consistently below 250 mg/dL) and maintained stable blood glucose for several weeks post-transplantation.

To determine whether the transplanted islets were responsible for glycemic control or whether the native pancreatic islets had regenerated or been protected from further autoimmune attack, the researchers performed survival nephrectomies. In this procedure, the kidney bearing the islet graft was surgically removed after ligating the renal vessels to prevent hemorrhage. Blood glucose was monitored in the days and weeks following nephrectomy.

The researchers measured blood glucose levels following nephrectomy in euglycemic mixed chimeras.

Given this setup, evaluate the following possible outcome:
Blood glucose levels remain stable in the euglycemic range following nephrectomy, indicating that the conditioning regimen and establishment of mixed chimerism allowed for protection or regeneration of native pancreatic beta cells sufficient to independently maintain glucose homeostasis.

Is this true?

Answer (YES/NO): NO